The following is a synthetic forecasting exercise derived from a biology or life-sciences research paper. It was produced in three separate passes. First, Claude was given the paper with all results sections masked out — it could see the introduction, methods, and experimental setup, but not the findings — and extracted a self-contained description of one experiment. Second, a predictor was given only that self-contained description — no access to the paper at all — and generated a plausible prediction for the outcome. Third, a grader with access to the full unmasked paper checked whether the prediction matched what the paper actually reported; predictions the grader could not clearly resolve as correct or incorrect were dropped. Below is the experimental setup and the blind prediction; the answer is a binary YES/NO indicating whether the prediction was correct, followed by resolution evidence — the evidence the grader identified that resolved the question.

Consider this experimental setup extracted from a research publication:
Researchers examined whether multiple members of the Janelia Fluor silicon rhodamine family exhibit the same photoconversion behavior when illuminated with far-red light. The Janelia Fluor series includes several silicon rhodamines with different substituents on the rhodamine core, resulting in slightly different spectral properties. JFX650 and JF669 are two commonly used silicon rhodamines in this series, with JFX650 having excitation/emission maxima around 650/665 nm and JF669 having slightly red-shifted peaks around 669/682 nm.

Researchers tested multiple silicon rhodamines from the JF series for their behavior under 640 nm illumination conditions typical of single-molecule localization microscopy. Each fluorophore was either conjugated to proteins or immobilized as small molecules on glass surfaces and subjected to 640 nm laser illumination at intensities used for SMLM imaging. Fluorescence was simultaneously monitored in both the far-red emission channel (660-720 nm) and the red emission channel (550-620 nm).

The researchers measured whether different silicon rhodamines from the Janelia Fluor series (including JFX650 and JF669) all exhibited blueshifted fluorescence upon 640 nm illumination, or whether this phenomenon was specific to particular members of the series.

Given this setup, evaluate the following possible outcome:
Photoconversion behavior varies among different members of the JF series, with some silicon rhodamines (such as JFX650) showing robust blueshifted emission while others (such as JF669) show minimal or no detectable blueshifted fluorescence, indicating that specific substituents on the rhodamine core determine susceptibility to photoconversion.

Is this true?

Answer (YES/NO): NO